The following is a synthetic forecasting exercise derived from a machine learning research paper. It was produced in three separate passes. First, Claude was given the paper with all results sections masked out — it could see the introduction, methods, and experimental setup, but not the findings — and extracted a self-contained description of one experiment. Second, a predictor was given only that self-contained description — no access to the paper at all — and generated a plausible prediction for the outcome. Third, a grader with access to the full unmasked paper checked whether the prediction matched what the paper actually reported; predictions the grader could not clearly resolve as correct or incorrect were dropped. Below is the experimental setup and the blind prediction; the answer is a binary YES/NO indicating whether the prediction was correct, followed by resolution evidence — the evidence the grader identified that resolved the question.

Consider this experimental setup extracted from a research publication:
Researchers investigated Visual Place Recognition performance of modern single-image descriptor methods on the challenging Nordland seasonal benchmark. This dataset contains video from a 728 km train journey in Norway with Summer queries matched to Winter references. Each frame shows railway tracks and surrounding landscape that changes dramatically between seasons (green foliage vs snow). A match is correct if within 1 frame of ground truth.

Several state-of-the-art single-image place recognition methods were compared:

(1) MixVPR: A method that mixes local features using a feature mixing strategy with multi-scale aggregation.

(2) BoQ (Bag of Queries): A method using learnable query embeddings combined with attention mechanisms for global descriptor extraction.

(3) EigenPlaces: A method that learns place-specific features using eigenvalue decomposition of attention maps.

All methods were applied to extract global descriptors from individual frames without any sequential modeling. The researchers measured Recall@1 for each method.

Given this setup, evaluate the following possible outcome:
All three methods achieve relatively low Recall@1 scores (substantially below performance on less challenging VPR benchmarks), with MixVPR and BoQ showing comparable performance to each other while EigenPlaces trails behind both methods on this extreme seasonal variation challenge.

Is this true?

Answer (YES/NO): NO